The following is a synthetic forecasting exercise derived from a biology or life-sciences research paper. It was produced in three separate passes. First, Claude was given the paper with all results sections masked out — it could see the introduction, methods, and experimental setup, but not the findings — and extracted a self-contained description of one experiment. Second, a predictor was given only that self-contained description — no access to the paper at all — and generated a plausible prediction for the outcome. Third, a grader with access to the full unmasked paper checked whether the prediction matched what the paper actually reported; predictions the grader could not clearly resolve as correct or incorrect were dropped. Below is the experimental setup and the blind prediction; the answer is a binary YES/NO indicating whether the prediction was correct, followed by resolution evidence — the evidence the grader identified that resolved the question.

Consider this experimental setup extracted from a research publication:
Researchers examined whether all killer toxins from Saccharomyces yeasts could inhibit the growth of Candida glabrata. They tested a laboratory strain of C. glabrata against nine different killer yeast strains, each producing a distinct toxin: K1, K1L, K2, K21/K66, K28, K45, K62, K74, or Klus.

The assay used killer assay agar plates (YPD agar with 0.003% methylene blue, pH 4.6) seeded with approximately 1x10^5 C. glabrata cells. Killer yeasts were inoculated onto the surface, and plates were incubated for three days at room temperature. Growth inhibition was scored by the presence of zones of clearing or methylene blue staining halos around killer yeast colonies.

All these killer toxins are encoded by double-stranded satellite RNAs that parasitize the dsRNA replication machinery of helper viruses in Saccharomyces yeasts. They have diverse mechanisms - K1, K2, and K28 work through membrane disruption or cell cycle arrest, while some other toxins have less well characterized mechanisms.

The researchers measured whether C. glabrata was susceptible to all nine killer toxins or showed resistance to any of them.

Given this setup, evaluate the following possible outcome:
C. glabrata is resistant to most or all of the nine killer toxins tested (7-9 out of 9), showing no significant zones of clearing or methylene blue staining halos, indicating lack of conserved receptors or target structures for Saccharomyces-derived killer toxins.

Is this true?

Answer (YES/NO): NO